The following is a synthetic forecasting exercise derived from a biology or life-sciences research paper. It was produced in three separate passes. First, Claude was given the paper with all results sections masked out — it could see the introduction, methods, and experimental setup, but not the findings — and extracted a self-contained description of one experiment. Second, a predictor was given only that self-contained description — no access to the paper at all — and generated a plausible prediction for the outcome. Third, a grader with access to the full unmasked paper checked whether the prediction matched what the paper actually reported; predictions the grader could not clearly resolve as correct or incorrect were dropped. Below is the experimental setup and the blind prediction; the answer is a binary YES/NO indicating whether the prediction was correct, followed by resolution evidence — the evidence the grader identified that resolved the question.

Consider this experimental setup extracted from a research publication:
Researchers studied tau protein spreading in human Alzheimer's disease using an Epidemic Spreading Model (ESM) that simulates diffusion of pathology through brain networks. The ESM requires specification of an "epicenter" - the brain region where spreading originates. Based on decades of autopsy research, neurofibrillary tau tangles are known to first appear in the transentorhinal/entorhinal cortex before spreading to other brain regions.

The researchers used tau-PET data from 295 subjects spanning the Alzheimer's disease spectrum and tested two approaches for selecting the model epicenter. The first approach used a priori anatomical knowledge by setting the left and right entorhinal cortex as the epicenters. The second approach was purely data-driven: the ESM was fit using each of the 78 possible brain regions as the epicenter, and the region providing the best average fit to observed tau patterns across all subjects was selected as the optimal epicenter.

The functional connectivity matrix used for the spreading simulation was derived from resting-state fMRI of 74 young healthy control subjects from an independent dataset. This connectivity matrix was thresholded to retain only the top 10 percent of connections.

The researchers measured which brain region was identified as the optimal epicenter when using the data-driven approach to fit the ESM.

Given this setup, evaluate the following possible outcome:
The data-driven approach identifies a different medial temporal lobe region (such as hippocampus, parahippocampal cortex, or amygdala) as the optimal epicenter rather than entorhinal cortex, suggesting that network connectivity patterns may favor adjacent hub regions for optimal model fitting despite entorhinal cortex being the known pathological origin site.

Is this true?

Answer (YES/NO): YES